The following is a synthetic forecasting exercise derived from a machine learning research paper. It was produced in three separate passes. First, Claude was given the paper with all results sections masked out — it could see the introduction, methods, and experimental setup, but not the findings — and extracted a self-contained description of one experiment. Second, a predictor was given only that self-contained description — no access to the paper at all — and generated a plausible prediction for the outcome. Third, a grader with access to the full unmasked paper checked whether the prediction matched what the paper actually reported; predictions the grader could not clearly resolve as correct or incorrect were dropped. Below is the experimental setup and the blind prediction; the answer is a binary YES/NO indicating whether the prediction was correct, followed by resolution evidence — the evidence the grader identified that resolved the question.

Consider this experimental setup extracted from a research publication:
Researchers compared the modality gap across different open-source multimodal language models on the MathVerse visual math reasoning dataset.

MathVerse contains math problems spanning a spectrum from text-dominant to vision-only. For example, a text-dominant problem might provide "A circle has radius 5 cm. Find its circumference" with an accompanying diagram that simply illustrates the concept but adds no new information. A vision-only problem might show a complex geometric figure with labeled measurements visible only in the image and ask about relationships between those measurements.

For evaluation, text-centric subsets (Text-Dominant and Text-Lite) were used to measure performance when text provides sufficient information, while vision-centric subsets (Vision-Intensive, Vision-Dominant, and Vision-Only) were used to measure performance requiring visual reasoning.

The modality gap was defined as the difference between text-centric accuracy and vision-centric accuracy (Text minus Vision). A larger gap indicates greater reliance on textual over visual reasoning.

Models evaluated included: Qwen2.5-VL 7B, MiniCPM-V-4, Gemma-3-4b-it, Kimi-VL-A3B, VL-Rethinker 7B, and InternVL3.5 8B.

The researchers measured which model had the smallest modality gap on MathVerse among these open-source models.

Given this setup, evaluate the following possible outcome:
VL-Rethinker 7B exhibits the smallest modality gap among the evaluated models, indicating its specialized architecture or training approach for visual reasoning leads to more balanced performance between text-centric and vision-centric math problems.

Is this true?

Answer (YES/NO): NO